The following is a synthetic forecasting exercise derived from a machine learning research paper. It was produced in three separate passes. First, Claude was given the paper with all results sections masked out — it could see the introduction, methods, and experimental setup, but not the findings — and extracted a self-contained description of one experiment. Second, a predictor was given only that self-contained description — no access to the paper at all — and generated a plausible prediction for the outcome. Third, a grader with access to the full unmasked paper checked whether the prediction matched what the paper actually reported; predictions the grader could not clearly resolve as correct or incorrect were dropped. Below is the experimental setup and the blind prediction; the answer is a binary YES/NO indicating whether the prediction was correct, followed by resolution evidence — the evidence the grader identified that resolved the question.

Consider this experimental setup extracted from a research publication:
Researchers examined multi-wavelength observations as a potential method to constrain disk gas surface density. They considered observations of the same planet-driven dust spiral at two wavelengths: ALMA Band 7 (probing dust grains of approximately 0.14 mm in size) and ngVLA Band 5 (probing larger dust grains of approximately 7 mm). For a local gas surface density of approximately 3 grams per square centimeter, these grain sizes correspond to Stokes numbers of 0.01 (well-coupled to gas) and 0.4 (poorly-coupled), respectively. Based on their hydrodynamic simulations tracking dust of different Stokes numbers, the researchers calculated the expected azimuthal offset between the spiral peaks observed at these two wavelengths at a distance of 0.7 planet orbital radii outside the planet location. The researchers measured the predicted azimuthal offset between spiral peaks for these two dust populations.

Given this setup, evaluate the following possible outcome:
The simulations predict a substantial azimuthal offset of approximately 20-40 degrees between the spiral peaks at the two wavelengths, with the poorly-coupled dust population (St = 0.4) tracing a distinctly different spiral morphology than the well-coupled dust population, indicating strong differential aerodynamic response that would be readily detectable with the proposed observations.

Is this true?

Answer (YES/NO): YES